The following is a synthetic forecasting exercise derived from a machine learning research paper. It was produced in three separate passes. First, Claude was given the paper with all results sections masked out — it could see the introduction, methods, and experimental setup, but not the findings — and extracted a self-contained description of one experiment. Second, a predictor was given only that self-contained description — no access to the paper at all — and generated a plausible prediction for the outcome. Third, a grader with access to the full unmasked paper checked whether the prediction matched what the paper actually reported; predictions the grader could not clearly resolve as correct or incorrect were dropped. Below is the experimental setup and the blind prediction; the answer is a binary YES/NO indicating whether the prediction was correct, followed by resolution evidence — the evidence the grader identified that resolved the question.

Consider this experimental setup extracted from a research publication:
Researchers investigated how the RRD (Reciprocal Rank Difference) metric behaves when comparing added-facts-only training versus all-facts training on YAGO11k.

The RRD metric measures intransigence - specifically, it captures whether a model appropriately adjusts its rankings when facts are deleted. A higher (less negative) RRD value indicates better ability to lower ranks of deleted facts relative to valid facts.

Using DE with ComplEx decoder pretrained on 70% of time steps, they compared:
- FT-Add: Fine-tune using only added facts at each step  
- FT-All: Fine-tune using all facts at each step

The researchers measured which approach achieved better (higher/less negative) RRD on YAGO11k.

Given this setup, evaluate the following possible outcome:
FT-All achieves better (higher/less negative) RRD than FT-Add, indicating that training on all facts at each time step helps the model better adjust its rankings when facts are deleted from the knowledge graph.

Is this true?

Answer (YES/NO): NO